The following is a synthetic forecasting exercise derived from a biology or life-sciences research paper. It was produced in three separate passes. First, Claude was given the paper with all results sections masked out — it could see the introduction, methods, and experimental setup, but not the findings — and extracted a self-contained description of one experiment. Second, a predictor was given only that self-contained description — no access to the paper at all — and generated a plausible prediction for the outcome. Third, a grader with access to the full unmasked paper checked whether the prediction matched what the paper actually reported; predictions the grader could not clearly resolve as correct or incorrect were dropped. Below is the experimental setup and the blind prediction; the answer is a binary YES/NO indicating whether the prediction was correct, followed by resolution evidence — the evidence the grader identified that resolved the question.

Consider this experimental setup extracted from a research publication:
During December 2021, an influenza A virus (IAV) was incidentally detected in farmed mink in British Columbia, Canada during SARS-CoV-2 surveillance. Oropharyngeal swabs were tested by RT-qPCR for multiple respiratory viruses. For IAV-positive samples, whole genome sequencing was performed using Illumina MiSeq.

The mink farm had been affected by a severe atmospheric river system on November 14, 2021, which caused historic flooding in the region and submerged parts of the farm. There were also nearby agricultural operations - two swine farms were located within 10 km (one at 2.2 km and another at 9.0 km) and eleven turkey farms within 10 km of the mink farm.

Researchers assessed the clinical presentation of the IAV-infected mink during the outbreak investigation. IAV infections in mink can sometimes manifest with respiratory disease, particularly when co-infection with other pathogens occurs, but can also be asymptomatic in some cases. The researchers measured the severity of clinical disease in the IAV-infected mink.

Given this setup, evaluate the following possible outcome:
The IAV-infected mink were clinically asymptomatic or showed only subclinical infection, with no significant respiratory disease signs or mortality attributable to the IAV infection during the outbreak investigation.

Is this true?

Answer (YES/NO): YES